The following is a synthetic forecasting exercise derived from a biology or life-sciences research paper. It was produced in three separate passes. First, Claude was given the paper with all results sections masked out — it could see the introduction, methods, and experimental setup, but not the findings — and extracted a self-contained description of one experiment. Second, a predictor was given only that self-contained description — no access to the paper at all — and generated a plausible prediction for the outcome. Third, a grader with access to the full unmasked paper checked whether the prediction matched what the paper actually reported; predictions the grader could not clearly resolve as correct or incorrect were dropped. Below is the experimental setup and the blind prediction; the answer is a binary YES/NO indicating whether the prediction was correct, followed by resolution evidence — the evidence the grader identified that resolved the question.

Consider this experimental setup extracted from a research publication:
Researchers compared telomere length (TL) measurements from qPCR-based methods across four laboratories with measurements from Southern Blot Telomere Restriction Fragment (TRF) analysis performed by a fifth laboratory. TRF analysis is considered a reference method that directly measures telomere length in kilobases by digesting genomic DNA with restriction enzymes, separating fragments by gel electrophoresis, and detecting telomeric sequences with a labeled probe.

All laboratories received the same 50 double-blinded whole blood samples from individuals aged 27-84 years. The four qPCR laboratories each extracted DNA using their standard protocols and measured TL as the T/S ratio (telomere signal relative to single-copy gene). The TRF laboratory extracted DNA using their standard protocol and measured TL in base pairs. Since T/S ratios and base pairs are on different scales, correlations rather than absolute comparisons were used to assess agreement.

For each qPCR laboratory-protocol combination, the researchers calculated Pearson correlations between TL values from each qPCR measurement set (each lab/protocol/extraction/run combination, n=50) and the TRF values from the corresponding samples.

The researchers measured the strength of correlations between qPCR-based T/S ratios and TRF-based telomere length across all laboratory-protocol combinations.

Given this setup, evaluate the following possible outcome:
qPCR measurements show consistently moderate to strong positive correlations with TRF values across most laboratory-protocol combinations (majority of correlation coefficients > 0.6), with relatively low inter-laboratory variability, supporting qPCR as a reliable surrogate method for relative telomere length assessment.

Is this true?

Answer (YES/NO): NO